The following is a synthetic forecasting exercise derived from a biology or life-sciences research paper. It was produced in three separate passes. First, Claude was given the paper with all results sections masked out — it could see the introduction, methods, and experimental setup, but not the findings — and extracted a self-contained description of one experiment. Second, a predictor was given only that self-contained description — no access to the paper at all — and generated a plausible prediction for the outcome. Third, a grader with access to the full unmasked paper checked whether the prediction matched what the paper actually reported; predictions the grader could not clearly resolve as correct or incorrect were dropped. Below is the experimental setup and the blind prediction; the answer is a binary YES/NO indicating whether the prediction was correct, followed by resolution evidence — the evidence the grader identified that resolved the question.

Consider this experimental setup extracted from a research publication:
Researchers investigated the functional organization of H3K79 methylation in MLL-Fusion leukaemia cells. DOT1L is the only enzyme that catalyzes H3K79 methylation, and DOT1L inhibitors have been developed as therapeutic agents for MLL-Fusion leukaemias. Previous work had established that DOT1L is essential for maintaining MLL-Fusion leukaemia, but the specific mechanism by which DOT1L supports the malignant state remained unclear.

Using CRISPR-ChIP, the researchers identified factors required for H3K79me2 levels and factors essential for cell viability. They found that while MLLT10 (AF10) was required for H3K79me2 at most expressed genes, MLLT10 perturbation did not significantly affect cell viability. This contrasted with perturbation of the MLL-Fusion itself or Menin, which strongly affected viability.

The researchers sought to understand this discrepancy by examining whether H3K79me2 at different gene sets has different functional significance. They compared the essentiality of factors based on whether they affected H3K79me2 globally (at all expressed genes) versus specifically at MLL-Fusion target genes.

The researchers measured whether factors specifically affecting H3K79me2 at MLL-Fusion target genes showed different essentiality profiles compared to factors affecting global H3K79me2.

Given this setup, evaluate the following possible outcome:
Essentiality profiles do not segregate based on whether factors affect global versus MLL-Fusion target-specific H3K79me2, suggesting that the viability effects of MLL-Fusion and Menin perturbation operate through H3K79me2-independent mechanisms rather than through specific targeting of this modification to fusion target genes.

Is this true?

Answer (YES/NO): NO